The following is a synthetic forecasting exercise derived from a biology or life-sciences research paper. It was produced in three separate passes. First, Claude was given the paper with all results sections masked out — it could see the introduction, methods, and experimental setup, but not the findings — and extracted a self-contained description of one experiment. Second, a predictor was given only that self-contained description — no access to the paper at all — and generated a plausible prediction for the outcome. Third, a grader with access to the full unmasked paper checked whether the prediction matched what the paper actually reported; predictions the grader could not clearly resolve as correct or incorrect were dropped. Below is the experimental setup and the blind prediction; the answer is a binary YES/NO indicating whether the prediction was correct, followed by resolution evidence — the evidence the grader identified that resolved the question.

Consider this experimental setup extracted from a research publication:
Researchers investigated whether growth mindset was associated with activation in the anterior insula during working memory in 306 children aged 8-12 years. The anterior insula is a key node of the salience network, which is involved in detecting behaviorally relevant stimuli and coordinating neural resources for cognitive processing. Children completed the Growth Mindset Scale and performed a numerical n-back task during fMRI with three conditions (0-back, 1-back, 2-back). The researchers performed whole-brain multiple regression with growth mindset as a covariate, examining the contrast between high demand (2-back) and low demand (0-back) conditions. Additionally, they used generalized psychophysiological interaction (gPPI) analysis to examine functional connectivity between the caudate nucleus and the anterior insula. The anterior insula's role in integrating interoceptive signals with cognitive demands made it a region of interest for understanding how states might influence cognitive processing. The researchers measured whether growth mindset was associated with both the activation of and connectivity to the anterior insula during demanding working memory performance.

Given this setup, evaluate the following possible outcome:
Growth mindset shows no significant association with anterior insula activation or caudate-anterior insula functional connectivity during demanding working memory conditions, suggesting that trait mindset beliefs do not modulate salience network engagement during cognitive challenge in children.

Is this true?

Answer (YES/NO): NO